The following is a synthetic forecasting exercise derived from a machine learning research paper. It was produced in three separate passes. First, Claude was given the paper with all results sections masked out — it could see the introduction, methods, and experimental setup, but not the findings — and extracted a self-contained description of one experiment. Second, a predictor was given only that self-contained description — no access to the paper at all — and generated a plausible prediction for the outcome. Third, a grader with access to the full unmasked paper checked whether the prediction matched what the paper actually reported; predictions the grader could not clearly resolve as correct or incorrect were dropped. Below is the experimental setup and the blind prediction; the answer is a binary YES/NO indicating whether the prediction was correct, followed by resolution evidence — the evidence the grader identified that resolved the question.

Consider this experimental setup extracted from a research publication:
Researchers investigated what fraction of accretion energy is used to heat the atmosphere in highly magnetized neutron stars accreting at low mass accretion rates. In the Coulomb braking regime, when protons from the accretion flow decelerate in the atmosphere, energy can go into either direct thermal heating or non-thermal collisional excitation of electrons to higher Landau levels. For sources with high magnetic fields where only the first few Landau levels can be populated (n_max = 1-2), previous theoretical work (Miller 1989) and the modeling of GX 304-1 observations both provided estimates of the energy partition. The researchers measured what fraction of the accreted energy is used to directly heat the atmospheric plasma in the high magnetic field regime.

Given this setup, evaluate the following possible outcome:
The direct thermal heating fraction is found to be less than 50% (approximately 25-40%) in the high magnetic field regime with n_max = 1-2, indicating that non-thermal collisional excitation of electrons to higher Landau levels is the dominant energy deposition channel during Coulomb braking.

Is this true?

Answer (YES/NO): NO